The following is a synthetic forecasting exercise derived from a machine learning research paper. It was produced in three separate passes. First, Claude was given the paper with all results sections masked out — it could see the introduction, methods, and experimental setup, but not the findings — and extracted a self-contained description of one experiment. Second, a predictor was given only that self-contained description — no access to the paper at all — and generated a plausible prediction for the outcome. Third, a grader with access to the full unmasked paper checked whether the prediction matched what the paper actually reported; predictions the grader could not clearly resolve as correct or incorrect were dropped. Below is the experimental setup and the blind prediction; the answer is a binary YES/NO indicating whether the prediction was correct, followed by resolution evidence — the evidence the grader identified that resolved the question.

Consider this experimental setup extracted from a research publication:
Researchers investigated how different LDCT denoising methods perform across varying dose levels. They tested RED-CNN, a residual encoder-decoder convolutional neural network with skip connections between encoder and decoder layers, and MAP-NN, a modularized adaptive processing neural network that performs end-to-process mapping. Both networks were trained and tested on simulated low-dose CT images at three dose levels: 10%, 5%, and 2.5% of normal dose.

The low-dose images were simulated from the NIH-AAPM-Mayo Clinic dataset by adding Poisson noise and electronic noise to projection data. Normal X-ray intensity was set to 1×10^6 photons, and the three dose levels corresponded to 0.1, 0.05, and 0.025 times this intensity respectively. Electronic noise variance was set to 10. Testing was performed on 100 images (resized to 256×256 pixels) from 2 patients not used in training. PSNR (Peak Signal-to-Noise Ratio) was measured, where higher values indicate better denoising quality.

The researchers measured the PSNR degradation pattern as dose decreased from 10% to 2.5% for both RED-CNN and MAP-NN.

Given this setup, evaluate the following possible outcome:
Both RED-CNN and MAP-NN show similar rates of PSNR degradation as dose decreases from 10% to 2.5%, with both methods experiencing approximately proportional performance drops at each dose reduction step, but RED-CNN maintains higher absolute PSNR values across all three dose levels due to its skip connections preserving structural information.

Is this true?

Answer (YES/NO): NO